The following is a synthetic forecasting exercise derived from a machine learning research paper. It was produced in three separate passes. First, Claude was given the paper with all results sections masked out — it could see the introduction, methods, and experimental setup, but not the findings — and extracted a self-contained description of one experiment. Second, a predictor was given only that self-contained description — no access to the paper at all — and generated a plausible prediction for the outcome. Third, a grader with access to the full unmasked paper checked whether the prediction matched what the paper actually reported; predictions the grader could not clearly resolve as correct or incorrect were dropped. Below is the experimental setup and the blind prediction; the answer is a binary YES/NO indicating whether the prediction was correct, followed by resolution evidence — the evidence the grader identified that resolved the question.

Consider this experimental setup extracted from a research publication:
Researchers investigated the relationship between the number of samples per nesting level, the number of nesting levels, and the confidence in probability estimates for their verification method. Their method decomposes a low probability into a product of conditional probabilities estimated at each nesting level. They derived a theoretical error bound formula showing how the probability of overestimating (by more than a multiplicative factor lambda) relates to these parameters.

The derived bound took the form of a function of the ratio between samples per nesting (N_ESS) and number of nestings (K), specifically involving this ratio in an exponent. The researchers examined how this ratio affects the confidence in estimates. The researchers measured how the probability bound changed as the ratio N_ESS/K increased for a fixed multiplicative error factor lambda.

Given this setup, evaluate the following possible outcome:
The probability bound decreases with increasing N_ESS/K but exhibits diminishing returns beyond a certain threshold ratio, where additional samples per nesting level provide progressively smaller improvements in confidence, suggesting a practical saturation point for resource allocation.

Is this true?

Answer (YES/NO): NO